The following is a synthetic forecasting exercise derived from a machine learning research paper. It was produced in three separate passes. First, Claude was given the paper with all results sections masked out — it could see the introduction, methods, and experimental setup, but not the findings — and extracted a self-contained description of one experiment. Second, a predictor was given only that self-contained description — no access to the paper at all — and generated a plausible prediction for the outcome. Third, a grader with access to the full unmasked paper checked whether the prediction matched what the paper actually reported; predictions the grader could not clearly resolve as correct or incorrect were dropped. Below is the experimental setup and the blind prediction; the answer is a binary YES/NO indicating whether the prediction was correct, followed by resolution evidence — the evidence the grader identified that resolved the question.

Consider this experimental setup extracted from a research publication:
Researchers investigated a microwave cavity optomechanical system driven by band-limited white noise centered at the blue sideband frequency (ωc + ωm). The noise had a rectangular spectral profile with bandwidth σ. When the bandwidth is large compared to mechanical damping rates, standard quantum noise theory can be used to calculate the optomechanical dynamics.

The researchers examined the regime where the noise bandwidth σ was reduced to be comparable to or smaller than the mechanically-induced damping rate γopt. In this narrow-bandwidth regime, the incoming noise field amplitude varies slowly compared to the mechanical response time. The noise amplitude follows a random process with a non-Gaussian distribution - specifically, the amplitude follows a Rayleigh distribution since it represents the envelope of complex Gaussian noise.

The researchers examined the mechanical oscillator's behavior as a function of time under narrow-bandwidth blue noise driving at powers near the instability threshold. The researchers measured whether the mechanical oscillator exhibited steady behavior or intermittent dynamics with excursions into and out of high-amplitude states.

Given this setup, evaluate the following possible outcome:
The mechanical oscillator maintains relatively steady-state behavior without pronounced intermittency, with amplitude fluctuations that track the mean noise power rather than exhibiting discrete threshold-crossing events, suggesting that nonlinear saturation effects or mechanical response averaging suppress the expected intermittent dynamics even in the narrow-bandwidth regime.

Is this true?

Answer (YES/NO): NO